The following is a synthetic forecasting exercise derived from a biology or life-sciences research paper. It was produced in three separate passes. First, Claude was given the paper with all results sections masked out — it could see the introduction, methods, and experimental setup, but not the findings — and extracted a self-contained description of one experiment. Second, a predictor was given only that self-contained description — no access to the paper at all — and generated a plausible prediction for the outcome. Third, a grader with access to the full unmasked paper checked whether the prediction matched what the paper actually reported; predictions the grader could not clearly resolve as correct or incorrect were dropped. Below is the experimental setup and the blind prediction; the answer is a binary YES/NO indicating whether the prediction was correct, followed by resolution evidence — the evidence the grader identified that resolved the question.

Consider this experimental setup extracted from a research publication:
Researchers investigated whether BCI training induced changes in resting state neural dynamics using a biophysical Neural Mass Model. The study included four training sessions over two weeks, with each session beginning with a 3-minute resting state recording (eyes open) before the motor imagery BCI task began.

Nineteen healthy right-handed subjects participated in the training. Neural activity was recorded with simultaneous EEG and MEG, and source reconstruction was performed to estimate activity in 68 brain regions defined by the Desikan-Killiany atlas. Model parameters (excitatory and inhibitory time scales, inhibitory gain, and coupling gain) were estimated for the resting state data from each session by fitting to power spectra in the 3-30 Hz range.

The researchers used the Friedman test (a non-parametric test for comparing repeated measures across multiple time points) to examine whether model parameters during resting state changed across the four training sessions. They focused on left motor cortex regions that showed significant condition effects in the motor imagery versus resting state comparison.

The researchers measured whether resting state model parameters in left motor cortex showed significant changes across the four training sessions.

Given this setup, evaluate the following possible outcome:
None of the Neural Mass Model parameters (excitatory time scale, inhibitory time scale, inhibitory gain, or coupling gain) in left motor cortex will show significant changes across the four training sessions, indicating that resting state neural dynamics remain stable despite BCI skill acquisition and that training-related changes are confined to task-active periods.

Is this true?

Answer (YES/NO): YES